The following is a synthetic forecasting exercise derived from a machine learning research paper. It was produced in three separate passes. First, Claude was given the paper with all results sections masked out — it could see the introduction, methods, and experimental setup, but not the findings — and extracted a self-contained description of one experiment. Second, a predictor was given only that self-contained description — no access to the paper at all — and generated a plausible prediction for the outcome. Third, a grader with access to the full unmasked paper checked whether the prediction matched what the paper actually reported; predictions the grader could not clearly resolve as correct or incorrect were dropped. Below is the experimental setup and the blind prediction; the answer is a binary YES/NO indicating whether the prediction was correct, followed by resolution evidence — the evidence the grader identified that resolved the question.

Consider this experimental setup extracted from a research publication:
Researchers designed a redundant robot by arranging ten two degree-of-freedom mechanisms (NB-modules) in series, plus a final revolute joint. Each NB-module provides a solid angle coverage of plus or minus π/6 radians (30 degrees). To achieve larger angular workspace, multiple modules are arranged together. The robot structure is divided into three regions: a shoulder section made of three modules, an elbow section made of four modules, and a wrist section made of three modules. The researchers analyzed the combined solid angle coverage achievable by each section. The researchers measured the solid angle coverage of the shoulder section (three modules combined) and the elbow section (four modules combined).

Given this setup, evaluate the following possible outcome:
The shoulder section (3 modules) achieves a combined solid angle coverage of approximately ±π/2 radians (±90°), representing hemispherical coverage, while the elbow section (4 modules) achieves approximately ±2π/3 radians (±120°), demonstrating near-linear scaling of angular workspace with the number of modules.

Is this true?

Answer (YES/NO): YES